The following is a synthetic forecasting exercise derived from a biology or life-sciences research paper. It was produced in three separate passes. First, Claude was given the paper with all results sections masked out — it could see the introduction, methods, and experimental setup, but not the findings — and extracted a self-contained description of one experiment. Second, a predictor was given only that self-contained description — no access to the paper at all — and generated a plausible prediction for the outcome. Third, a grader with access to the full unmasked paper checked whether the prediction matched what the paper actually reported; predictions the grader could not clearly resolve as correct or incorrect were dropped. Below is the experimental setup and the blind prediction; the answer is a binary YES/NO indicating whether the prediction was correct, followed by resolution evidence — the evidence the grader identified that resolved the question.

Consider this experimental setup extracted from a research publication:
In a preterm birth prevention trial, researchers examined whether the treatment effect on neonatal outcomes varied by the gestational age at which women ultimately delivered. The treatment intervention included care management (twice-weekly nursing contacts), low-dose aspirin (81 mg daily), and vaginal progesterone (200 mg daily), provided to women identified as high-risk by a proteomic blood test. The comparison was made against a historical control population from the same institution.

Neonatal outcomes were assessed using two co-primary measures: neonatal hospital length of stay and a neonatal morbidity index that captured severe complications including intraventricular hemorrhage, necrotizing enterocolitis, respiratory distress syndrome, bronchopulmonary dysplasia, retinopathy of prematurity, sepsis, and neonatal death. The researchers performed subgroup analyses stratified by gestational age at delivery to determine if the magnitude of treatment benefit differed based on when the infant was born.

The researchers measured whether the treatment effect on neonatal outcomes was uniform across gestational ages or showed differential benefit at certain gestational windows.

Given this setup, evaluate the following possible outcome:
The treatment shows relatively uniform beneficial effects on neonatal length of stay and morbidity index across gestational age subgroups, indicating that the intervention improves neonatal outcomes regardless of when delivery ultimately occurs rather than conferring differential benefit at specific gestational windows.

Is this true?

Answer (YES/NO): NO